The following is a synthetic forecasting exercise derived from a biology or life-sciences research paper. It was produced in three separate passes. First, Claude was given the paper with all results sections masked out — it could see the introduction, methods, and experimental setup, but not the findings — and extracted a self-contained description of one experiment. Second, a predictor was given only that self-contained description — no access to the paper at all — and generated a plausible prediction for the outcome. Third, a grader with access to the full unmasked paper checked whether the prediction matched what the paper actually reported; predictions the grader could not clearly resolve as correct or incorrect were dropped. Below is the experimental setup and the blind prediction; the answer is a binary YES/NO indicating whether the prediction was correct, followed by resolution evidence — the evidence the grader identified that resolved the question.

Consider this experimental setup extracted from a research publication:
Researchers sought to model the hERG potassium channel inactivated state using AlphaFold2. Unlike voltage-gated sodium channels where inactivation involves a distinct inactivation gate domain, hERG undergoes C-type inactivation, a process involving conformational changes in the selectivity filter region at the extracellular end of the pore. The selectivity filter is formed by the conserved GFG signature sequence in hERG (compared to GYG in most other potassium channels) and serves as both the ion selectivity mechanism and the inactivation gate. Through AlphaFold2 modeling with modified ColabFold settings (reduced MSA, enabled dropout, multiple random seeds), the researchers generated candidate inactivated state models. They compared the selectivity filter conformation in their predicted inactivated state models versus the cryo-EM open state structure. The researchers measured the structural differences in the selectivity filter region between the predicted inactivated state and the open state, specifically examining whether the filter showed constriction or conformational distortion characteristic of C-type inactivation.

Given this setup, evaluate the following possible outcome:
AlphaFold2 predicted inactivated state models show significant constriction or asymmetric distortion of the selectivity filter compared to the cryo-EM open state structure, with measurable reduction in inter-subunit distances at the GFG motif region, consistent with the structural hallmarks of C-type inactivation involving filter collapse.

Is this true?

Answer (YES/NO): NO